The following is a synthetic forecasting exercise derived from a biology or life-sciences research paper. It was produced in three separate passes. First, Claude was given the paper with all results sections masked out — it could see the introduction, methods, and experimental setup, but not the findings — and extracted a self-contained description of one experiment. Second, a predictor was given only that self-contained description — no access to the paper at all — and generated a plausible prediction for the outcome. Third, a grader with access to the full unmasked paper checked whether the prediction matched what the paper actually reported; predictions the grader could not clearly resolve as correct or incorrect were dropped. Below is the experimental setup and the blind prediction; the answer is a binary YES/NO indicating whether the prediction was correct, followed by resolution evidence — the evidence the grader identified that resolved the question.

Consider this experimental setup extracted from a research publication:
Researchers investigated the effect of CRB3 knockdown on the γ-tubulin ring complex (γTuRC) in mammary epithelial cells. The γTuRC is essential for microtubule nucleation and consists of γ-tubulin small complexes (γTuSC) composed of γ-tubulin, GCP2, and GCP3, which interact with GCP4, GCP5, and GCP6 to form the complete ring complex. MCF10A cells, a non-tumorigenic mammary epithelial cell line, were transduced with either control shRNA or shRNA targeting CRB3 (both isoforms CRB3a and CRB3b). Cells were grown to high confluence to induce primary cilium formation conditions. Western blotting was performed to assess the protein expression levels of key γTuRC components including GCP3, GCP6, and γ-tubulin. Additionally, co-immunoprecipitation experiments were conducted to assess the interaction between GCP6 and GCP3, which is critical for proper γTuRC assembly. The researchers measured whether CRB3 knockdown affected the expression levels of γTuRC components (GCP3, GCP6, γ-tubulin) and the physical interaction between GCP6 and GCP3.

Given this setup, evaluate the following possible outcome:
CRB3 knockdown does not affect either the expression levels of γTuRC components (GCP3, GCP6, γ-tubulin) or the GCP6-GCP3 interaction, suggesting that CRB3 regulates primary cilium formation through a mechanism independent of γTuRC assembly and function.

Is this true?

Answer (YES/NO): NO